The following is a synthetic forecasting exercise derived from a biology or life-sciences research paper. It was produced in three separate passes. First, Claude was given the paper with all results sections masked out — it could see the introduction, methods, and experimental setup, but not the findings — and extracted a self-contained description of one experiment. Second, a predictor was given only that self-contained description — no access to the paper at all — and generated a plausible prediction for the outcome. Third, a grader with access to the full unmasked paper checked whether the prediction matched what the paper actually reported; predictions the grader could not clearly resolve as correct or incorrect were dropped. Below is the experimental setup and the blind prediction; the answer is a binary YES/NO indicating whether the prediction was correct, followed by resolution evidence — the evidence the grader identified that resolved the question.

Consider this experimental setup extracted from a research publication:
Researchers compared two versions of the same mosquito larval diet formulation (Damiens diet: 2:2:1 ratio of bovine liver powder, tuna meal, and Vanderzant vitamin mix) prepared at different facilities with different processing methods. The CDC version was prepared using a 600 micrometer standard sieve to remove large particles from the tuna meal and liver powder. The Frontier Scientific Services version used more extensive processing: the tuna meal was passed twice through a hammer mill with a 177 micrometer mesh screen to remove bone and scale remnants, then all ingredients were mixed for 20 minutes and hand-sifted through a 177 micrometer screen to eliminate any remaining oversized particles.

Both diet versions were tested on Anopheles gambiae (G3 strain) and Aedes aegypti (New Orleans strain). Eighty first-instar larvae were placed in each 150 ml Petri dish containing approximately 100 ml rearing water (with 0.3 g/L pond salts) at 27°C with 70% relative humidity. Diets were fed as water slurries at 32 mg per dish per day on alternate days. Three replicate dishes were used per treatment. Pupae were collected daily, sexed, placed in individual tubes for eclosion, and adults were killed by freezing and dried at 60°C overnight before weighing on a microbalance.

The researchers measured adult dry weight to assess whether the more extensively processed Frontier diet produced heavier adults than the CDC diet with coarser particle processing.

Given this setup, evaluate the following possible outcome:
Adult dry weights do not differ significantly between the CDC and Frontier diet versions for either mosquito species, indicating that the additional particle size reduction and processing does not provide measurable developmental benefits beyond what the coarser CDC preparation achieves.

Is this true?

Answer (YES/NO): NO